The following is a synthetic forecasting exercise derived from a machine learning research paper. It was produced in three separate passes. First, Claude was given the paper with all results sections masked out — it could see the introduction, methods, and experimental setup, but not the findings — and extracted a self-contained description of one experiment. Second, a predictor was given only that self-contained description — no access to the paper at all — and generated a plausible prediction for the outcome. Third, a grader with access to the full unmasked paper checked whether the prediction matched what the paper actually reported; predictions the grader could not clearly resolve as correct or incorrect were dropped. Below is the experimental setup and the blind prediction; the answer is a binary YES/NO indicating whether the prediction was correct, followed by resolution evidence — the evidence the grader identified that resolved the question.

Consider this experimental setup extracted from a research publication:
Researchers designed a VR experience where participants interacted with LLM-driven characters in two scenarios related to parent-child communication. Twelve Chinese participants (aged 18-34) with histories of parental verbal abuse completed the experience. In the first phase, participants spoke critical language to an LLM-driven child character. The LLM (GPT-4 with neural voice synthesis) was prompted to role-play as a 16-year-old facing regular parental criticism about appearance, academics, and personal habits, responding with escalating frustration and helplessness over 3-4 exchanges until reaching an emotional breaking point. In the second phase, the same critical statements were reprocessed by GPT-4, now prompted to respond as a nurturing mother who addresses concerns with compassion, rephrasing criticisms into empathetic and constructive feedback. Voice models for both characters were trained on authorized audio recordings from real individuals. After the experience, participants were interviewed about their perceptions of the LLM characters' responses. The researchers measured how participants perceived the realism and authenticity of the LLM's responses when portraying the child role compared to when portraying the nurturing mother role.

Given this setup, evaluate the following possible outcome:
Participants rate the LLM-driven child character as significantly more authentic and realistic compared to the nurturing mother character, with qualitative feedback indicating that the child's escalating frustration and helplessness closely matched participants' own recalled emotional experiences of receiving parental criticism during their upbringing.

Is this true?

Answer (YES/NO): NO